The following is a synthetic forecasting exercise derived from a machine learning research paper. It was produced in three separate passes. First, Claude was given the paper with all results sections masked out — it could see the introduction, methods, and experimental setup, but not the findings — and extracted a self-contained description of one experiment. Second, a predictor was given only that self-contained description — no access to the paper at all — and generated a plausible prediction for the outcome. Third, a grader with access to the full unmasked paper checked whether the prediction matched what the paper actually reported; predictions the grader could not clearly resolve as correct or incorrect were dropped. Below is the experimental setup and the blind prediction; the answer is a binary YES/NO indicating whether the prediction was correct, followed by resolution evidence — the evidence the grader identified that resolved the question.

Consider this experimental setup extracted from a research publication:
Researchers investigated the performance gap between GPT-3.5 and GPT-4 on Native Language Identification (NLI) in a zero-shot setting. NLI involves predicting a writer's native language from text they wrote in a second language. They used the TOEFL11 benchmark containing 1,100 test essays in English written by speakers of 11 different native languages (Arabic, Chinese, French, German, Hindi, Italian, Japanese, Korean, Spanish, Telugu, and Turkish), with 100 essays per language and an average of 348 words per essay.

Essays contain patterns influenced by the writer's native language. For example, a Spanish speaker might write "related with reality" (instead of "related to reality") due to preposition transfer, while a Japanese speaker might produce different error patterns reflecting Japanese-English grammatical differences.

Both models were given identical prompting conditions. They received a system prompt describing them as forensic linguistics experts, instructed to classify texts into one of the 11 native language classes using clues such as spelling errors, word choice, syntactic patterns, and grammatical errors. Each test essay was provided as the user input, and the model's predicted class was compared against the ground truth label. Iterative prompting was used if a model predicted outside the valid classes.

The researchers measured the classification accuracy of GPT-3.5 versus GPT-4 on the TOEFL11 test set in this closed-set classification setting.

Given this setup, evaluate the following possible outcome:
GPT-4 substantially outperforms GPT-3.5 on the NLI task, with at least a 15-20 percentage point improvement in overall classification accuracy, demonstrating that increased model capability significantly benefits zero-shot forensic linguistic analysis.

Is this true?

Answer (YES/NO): YES